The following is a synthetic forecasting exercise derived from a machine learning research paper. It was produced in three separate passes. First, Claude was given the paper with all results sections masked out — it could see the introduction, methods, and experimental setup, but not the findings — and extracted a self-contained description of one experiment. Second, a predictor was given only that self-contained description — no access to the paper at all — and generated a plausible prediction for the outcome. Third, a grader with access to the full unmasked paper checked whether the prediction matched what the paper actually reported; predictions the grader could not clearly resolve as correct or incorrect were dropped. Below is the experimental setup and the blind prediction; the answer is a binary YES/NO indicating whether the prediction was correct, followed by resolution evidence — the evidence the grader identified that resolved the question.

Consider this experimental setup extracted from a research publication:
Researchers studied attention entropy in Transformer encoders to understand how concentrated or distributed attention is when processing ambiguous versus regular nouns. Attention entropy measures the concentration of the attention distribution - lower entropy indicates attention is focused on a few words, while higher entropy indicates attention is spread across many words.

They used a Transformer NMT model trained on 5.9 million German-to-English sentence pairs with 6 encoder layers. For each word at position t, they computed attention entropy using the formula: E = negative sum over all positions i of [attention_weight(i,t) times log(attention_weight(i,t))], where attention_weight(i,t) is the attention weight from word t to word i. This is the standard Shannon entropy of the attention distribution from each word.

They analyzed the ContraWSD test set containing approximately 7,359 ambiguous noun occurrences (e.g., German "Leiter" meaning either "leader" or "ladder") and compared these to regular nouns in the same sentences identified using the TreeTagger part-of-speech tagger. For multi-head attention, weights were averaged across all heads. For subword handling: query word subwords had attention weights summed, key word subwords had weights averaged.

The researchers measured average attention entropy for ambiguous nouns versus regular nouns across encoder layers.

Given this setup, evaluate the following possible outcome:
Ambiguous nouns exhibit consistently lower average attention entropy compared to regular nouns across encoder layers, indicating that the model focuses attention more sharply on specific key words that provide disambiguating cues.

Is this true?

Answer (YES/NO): NO